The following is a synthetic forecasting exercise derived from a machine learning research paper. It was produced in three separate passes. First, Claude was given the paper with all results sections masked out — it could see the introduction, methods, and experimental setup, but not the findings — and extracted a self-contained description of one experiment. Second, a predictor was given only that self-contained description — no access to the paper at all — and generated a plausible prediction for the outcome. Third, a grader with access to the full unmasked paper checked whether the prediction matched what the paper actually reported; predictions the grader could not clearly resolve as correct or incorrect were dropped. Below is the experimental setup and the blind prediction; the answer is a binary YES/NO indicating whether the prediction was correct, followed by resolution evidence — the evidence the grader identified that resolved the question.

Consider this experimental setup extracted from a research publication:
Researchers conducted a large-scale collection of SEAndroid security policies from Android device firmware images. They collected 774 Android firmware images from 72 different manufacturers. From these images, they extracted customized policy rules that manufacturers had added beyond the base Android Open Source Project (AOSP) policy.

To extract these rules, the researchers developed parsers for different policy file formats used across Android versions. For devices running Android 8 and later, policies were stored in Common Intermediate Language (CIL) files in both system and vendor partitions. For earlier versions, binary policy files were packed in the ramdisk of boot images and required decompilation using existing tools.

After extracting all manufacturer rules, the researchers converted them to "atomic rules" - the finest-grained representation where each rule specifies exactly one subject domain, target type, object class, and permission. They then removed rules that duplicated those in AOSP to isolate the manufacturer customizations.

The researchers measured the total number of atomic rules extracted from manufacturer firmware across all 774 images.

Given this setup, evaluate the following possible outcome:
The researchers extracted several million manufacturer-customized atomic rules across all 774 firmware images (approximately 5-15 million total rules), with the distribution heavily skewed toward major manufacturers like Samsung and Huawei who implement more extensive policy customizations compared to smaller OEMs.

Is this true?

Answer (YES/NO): NO